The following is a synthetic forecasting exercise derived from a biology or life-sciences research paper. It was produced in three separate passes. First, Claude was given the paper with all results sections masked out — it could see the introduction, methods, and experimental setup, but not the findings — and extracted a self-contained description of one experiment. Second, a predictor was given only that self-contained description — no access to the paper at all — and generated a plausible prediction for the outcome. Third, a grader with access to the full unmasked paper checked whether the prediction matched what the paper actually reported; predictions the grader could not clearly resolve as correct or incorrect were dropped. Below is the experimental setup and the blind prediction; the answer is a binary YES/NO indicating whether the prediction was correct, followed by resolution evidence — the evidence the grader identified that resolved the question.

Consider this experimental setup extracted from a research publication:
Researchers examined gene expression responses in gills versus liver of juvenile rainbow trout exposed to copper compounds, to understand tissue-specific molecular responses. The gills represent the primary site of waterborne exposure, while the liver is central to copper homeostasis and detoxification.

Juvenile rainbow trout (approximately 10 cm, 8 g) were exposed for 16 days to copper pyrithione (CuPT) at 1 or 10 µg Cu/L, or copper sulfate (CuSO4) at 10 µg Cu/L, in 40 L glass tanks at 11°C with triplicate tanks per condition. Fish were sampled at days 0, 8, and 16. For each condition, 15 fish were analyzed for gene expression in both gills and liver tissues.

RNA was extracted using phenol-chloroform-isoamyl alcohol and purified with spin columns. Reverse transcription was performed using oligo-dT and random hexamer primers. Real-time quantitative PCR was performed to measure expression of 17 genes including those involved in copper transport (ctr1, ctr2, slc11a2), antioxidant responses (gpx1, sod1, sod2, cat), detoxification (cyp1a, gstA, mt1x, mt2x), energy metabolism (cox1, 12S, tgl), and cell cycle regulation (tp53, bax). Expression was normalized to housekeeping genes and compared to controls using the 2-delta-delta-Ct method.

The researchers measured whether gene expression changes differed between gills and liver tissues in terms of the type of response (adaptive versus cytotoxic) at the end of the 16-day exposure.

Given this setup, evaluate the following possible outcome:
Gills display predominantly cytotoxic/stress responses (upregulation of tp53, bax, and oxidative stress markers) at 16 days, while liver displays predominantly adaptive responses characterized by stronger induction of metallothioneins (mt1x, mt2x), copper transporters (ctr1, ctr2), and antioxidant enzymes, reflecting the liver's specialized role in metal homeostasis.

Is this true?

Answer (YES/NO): NO